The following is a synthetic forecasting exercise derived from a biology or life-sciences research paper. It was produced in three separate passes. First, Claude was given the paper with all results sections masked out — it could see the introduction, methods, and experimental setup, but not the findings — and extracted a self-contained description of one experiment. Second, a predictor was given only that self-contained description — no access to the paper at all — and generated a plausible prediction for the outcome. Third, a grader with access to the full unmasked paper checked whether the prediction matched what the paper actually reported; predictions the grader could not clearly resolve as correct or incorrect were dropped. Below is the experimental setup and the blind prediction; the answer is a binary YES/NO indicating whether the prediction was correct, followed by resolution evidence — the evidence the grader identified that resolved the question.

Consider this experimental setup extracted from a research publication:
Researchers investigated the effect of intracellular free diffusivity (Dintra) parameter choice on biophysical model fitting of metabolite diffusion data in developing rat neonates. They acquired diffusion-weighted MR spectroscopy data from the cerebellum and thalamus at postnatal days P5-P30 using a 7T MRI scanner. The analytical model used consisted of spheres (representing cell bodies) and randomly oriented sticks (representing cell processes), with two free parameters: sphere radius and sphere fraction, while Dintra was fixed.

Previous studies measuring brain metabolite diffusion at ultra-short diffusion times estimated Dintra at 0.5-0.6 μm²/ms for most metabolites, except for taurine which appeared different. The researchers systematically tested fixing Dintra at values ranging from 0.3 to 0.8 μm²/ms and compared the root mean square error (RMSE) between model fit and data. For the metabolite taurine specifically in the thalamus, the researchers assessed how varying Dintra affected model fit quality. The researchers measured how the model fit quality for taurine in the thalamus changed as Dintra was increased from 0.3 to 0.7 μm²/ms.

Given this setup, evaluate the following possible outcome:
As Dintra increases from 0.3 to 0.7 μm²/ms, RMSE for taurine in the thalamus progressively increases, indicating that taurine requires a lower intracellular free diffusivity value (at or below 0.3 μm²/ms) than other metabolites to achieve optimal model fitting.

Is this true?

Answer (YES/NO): NO